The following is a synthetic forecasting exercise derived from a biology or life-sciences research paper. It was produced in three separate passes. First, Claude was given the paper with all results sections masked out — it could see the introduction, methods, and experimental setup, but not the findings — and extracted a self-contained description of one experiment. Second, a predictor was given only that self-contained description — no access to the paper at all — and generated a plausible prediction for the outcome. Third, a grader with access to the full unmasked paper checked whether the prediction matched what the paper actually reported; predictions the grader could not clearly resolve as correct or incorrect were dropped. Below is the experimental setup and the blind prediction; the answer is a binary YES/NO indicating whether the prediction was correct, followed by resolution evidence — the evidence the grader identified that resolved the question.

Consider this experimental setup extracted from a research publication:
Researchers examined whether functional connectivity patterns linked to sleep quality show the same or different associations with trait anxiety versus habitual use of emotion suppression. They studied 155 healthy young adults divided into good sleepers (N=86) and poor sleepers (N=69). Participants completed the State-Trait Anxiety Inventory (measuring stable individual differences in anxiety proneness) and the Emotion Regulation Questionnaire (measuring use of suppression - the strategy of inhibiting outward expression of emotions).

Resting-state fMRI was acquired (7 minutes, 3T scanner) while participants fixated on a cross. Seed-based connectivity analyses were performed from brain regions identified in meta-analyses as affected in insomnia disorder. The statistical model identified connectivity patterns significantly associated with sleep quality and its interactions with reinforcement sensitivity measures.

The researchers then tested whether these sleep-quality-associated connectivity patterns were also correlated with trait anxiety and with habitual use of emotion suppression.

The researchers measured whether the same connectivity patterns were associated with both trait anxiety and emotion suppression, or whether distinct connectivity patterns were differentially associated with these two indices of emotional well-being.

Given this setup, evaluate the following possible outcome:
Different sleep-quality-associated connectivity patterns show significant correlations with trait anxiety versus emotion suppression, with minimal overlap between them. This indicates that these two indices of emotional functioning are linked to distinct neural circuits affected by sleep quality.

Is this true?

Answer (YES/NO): YES